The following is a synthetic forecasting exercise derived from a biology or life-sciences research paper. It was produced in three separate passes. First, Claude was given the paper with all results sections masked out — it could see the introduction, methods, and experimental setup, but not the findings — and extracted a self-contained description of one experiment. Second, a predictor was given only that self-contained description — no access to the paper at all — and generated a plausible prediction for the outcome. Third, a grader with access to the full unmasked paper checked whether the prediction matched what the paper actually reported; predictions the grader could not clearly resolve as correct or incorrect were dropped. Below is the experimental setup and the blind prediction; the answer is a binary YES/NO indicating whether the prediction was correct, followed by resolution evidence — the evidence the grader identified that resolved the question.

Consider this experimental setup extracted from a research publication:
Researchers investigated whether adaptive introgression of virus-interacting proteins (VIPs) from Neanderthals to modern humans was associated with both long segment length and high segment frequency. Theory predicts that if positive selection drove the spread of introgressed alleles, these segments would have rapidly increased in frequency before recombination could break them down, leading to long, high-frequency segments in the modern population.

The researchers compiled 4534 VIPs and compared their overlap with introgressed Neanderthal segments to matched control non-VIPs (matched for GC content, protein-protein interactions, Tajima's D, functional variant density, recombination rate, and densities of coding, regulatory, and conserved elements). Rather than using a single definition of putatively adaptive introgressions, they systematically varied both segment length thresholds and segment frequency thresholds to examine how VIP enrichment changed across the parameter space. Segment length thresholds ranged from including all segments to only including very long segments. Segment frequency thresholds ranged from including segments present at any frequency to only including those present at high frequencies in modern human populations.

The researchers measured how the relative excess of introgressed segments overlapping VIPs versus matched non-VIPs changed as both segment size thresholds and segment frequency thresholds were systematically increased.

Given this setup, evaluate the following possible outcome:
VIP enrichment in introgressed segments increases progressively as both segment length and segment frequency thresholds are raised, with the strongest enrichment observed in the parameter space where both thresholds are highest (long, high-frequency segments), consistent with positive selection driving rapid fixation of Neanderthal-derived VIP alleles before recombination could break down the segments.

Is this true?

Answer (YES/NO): YES